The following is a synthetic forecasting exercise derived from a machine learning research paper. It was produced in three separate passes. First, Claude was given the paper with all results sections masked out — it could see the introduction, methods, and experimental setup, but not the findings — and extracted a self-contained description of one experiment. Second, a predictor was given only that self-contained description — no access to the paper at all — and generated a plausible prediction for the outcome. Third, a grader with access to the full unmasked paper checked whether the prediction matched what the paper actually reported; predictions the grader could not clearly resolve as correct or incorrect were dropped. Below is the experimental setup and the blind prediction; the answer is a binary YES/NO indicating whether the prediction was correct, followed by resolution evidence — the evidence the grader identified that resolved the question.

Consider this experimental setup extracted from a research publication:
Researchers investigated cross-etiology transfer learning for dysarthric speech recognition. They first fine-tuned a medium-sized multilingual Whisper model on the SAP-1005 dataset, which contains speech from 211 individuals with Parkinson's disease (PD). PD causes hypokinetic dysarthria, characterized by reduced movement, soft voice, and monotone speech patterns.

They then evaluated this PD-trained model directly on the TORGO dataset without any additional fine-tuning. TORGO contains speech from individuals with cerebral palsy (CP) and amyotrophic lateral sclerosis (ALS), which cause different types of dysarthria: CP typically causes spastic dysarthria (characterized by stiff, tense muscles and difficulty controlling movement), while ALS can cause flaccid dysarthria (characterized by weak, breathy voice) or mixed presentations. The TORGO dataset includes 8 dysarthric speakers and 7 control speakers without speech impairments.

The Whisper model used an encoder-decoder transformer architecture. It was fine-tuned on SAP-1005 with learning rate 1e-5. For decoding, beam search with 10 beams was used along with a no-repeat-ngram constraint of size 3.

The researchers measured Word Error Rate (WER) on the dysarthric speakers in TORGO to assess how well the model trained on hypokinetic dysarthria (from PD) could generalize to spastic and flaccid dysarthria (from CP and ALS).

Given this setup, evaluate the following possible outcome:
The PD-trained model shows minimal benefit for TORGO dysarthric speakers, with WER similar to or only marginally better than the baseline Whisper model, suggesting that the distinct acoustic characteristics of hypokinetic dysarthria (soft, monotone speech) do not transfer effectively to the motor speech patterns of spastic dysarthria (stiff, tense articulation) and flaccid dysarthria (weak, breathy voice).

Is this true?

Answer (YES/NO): NO